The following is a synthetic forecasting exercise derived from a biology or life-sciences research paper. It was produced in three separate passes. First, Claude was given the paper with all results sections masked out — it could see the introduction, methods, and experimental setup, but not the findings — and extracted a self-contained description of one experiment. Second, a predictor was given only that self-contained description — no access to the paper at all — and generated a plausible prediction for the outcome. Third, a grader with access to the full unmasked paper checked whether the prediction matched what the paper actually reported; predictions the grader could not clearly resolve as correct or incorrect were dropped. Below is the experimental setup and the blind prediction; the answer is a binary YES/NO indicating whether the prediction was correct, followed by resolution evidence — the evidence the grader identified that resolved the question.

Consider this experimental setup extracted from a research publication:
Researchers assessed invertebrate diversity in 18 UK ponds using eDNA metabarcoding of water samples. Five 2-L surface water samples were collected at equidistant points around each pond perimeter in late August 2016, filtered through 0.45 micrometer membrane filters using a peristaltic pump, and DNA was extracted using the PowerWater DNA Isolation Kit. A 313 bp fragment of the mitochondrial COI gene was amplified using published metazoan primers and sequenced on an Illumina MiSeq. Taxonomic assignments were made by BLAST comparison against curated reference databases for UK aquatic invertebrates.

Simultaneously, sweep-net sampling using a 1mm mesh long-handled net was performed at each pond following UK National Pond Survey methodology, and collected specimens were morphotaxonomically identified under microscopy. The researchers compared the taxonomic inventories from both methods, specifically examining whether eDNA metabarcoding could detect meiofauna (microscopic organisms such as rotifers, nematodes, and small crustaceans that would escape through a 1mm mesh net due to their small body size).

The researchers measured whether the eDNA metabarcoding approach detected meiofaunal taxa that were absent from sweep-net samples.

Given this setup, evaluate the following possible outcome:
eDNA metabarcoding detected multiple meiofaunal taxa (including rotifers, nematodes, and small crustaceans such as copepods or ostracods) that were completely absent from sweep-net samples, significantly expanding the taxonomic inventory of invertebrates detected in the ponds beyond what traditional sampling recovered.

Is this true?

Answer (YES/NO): NO